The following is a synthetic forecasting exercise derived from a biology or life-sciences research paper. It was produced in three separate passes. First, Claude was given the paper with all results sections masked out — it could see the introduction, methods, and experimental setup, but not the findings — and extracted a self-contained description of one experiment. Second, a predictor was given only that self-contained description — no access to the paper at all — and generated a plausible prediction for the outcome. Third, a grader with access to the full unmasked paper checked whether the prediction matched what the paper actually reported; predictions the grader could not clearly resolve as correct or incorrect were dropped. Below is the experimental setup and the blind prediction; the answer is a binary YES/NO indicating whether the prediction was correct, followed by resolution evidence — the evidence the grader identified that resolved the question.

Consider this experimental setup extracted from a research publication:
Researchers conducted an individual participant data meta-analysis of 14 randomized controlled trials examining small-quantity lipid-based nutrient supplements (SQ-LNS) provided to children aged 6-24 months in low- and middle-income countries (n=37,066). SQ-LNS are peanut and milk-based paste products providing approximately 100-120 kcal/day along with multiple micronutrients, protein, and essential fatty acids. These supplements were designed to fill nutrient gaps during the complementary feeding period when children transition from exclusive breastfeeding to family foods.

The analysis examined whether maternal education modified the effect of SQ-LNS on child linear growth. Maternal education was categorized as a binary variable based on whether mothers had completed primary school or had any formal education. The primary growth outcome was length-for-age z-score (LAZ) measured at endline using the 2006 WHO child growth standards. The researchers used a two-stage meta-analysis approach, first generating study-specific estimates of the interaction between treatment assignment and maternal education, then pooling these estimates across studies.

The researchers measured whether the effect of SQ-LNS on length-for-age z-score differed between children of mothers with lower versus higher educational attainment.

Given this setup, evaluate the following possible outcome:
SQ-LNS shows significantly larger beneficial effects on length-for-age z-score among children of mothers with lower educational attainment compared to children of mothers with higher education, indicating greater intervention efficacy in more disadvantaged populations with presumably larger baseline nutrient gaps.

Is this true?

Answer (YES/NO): NO